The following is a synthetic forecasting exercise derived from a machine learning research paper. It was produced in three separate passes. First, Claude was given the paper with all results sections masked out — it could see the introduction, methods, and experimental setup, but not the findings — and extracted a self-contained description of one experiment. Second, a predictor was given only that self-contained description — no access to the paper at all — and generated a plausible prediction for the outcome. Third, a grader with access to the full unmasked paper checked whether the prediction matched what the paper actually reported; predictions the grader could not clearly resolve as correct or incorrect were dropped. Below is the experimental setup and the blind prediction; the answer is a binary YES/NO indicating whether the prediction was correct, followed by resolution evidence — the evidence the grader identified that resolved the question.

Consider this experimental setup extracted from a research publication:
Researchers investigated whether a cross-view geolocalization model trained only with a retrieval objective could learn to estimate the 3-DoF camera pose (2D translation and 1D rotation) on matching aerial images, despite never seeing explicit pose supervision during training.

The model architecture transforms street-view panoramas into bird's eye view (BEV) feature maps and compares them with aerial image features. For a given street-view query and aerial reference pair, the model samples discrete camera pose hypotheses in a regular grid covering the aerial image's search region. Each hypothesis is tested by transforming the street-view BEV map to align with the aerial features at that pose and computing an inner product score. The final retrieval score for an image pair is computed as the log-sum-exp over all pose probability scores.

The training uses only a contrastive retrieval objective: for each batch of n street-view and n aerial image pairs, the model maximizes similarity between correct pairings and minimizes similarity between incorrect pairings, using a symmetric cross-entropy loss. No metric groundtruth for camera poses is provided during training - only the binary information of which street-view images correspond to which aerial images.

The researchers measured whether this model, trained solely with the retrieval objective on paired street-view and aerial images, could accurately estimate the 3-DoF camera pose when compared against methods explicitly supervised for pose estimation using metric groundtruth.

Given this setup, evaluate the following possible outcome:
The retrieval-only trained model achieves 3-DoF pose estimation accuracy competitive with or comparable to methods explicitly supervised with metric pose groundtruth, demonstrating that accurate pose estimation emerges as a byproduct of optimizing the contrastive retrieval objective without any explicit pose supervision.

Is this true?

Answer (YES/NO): YES